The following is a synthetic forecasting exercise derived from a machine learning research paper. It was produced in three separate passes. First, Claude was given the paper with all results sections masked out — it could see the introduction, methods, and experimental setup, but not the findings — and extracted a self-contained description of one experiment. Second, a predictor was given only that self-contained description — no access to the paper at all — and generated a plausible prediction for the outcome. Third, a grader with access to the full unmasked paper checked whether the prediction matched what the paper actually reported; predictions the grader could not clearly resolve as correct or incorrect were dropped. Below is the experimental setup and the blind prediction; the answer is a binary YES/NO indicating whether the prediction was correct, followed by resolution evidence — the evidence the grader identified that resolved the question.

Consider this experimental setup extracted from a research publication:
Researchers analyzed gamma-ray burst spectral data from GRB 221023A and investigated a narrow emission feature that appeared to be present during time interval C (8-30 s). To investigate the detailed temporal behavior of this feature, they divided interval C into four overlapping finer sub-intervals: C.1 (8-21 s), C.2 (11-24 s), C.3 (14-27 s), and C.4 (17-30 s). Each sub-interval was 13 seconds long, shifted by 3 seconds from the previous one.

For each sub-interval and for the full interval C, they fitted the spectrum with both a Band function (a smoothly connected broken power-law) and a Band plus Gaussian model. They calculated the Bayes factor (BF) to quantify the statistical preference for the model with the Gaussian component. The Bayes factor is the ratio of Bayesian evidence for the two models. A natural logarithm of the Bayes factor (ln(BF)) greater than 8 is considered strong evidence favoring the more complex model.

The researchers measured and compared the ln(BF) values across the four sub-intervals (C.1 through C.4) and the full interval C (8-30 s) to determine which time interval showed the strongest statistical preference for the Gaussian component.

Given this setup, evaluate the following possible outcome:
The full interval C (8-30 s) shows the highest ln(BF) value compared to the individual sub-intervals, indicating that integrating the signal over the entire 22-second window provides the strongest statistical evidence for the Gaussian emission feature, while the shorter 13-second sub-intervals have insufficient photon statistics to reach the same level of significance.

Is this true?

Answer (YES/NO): YES